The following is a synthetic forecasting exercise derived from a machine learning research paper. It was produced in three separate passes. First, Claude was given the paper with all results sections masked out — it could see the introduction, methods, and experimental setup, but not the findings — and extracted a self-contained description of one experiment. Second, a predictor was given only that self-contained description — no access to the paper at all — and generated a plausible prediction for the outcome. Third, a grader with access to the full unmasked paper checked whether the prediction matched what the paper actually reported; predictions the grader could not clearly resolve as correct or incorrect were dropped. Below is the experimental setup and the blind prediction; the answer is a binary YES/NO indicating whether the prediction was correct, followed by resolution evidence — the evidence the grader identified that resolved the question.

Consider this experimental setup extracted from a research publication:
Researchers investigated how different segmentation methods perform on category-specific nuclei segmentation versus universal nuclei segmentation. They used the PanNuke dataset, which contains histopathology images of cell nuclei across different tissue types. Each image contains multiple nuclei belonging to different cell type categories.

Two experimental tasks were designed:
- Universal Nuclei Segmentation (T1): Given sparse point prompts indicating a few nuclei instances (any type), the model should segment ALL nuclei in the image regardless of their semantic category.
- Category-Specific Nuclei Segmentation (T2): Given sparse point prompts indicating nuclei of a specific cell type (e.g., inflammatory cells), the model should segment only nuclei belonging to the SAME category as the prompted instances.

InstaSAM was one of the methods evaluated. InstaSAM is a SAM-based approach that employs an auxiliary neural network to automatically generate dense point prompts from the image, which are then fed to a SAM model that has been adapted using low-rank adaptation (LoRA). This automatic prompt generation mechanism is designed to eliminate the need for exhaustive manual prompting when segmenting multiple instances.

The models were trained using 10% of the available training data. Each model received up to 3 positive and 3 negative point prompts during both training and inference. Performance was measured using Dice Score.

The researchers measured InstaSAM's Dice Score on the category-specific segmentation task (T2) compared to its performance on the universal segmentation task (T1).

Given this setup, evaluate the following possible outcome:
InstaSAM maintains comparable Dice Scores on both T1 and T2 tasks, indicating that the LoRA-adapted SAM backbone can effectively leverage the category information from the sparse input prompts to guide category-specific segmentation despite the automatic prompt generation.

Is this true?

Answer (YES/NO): NO